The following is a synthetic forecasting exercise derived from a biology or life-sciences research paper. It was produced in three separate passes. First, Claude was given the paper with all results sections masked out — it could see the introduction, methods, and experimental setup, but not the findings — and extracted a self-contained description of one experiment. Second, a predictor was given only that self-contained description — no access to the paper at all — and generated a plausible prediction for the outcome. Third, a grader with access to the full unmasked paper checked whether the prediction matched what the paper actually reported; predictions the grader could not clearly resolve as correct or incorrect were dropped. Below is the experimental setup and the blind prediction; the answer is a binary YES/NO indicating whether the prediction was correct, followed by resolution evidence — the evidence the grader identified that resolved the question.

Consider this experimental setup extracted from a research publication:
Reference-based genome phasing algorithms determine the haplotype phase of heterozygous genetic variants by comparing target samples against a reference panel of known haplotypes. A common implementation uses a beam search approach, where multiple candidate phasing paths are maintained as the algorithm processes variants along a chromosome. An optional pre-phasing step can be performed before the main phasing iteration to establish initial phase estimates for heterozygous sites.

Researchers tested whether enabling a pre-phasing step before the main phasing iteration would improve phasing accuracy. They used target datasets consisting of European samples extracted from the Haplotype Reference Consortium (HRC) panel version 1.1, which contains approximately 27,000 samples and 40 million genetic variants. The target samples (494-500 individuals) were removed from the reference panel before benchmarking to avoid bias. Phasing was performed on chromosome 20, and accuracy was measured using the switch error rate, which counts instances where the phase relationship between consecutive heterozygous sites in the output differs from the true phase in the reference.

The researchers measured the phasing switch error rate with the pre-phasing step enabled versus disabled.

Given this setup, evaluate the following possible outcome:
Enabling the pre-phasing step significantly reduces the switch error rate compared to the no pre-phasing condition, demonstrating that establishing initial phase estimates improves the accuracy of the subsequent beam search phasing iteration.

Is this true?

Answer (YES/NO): NO